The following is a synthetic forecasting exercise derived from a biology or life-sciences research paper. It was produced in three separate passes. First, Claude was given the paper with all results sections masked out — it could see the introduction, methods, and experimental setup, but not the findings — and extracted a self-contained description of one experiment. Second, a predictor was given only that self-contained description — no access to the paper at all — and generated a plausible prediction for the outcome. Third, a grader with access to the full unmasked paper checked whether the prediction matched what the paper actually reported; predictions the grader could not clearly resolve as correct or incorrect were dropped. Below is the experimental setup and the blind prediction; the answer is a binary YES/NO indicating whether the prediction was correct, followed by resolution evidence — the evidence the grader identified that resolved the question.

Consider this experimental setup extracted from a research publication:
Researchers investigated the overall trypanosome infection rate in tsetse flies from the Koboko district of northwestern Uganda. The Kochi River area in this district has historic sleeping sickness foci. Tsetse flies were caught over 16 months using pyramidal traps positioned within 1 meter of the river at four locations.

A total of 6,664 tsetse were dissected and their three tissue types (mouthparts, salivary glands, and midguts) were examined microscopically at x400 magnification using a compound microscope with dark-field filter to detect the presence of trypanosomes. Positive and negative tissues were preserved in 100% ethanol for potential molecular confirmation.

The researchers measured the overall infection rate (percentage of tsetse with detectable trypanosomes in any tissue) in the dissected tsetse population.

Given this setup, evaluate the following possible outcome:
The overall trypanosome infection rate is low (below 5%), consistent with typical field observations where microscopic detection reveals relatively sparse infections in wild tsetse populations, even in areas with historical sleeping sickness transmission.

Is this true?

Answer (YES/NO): YES